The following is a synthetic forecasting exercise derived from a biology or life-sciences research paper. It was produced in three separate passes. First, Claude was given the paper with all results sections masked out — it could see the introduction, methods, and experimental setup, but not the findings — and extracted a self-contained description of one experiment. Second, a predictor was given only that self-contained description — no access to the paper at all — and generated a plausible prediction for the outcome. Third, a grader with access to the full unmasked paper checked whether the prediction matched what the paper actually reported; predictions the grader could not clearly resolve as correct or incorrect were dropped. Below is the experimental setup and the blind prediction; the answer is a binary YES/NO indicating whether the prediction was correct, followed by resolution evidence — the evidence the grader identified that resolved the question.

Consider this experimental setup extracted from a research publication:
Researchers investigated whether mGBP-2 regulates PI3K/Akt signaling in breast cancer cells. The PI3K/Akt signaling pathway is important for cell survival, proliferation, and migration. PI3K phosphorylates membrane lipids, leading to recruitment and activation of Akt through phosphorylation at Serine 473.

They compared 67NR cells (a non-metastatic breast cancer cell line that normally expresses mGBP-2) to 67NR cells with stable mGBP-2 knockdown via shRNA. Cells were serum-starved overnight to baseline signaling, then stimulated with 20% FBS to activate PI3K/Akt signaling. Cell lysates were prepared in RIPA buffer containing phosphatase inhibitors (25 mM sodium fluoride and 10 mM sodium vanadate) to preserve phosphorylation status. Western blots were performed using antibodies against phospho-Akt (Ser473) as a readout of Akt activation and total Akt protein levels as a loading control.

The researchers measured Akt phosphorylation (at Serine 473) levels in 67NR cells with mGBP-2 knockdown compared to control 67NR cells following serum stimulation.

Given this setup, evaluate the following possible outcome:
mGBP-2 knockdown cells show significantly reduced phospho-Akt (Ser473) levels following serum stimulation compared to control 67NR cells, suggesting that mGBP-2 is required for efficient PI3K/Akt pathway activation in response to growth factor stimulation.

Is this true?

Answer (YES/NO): NO